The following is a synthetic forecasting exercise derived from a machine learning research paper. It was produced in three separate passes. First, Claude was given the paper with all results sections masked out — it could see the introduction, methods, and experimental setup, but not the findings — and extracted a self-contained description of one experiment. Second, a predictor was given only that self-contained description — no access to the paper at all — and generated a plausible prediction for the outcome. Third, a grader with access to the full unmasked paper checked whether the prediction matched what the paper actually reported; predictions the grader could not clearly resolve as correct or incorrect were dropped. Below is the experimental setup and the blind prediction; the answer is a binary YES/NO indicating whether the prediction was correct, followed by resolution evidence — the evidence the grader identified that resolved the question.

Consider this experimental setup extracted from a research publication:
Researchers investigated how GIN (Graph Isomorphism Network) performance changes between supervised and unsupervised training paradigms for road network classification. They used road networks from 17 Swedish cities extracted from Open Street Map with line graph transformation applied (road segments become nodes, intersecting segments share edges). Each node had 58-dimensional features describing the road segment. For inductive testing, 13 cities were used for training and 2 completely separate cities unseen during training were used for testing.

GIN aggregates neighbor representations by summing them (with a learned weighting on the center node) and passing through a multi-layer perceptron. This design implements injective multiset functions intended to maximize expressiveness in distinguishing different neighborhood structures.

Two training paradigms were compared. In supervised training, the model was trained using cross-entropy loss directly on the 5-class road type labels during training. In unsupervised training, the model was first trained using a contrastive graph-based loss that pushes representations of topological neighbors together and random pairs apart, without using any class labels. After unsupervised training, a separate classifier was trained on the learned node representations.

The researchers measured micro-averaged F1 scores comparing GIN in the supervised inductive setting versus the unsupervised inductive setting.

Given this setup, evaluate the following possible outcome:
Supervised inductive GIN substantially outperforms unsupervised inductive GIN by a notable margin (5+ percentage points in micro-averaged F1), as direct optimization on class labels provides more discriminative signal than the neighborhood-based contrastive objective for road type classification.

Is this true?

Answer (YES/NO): NO